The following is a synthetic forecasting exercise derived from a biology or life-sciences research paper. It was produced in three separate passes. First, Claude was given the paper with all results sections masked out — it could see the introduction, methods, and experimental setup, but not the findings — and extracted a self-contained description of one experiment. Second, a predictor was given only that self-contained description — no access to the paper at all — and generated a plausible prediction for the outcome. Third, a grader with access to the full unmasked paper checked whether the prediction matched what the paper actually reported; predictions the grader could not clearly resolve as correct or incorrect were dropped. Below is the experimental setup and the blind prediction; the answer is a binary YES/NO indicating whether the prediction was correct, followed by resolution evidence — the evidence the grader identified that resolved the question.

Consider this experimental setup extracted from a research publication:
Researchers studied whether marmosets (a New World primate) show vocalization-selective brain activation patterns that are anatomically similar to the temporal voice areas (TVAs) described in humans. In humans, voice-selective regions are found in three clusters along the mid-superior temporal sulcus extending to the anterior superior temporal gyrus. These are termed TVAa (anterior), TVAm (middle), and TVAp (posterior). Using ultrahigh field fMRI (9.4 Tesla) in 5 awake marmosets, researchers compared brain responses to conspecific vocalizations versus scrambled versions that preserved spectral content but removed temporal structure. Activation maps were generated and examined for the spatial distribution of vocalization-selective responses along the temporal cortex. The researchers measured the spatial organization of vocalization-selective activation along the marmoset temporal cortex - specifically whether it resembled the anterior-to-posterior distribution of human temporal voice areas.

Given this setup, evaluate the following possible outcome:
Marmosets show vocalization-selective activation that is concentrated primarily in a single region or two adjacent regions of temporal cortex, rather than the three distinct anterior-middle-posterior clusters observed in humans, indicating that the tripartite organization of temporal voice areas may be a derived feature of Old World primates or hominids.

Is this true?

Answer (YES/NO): NO